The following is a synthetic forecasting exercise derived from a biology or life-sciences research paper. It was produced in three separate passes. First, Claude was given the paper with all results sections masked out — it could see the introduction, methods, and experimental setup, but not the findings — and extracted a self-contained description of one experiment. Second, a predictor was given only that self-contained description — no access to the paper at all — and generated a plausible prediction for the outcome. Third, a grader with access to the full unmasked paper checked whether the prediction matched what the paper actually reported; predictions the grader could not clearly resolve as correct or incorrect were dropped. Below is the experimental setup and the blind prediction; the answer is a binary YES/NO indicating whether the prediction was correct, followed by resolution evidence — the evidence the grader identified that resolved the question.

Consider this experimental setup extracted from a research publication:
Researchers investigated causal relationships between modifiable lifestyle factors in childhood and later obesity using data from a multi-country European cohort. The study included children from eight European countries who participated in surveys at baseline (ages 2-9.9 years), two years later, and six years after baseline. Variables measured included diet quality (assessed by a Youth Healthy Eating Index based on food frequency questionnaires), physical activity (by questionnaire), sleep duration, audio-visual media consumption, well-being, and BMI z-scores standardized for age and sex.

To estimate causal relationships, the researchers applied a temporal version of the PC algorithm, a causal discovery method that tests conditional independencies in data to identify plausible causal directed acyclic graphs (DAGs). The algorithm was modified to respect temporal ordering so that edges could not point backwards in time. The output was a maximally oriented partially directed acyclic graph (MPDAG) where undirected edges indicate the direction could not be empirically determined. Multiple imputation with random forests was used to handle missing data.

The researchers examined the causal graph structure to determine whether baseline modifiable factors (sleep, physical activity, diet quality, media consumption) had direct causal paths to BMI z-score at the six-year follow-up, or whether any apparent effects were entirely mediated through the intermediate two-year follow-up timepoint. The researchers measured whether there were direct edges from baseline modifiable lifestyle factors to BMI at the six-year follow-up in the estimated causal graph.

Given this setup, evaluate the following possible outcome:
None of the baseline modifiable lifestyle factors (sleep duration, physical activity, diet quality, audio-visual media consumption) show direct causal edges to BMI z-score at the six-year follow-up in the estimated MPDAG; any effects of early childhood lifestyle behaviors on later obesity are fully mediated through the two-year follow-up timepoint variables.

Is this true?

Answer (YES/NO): YES